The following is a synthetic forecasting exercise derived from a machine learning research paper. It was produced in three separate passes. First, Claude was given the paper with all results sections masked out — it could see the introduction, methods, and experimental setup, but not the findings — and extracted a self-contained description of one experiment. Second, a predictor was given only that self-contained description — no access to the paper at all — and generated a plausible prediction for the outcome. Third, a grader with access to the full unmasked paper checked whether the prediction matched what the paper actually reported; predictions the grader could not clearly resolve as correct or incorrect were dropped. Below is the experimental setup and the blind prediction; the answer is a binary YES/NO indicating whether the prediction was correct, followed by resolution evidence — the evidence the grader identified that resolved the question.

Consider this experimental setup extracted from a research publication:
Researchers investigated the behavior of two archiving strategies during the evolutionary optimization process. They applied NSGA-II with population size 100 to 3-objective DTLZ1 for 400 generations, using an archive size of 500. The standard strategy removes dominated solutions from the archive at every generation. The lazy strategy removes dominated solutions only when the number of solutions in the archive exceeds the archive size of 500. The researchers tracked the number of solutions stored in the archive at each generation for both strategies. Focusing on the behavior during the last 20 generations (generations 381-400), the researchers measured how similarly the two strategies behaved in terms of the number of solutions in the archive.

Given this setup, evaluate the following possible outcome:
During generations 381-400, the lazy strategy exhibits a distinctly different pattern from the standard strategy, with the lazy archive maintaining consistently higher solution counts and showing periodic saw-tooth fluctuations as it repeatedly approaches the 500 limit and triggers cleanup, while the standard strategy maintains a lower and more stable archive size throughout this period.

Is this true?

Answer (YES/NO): NO